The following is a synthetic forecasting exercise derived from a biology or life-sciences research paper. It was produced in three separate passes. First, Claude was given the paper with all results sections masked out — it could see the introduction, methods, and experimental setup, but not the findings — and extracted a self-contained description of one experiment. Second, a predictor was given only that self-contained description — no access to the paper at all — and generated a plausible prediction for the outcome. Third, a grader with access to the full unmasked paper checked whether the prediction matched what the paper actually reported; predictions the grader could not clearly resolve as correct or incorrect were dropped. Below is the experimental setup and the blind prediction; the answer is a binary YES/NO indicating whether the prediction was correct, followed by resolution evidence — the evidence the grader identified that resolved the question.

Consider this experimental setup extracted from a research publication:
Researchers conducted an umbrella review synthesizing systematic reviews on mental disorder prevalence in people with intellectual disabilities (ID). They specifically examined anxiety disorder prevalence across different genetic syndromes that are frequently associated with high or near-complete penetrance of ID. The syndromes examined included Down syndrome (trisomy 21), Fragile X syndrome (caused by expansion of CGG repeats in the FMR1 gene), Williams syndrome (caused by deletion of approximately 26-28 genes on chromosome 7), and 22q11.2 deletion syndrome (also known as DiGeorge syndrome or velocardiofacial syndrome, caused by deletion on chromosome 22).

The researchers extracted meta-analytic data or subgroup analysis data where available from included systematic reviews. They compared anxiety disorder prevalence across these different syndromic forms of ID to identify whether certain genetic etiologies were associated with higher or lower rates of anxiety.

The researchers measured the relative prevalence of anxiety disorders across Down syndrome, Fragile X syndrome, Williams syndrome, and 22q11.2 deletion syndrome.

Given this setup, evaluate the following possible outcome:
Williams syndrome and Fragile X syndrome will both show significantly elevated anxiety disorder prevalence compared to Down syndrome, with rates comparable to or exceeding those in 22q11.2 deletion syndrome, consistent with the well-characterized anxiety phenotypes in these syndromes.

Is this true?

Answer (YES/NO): YES